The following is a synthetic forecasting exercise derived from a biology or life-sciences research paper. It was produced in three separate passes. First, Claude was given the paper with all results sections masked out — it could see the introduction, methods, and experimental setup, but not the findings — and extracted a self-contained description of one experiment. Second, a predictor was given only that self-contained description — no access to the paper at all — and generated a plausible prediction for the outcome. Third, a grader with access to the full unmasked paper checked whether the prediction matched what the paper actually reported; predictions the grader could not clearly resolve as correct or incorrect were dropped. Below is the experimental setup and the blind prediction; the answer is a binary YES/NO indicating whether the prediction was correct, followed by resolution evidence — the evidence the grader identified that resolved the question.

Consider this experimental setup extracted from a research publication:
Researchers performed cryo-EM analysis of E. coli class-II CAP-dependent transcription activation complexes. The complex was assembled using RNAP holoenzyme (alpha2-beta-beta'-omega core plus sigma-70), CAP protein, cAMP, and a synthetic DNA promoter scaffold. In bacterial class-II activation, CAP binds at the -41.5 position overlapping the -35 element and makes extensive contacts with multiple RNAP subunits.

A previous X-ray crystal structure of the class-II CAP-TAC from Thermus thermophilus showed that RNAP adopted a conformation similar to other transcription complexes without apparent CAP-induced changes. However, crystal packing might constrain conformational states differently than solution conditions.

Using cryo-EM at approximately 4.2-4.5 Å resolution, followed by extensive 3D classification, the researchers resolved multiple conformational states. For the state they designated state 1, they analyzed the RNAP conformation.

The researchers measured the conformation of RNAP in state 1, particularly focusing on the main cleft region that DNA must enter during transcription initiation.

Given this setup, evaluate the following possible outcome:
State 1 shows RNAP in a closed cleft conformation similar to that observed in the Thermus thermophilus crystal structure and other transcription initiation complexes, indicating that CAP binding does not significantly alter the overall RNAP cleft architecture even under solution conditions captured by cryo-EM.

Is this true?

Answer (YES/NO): NO